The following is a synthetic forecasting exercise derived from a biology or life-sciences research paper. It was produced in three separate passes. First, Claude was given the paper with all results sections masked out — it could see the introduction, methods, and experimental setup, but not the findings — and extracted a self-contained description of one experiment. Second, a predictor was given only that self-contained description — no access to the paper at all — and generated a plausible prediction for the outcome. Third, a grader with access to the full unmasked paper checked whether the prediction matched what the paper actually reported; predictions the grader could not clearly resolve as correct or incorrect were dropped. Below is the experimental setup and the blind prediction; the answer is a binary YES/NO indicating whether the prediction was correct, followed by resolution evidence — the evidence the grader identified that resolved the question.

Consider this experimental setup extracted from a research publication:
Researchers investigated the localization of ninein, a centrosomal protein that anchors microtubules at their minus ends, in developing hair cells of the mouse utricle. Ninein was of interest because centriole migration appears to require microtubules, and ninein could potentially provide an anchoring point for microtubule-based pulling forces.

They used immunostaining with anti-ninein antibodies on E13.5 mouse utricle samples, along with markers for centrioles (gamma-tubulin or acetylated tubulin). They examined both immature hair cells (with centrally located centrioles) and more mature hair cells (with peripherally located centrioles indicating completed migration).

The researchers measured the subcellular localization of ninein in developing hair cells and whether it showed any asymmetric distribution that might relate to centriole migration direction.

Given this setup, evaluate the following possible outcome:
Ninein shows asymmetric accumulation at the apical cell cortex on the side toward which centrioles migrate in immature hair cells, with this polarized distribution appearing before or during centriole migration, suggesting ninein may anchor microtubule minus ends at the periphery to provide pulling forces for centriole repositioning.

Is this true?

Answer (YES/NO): NO